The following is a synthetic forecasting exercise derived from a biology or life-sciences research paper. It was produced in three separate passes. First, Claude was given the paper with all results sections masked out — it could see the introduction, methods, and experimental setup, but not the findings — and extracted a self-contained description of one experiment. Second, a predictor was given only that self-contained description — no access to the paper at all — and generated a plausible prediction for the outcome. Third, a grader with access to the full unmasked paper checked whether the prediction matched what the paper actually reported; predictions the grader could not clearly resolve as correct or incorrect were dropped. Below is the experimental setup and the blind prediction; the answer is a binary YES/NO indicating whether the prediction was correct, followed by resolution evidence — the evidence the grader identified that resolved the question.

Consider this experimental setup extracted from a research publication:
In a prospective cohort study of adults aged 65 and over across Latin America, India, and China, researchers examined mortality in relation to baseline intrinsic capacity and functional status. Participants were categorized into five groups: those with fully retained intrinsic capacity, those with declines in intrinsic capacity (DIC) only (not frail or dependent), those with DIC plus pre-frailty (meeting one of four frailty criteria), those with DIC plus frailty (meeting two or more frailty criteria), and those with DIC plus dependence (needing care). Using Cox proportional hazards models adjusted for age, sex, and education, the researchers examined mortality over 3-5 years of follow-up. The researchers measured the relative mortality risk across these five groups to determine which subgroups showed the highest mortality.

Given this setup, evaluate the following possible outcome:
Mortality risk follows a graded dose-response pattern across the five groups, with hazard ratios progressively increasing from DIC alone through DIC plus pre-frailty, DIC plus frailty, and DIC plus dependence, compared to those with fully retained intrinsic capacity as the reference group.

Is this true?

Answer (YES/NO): YES